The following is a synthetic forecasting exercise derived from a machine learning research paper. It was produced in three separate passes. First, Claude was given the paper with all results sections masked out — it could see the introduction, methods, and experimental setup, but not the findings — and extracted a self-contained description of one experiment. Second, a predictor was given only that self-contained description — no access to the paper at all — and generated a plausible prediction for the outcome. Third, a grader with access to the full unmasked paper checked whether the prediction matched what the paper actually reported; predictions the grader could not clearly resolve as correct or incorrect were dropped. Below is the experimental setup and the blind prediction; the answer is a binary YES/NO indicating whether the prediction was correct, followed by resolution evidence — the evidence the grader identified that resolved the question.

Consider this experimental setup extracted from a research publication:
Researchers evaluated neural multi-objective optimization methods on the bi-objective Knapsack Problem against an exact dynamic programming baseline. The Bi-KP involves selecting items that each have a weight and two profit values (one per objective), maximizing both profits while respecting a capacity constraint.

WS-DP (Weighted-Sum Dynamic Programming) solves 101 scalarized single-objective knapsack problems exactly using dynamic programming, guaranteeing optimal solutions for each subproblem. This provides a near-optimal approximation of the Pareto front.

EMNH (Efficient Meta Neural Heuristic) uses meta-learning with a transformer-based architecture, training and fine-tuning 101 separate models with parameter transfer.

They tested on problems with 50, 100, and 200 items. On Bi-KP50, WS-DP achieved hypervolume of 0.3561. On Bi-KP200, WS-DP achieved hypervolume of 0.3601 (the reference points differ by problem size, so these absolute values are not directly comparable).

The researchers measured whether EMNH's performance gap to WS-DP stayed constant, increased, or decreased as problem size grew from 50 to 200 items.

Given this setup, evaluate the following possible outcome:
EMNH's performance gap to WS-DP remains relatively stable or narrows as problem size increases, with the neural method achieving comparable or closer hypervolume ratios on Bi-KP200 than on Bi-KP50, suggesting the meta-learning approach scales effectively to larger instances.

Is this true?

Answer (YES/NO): YES